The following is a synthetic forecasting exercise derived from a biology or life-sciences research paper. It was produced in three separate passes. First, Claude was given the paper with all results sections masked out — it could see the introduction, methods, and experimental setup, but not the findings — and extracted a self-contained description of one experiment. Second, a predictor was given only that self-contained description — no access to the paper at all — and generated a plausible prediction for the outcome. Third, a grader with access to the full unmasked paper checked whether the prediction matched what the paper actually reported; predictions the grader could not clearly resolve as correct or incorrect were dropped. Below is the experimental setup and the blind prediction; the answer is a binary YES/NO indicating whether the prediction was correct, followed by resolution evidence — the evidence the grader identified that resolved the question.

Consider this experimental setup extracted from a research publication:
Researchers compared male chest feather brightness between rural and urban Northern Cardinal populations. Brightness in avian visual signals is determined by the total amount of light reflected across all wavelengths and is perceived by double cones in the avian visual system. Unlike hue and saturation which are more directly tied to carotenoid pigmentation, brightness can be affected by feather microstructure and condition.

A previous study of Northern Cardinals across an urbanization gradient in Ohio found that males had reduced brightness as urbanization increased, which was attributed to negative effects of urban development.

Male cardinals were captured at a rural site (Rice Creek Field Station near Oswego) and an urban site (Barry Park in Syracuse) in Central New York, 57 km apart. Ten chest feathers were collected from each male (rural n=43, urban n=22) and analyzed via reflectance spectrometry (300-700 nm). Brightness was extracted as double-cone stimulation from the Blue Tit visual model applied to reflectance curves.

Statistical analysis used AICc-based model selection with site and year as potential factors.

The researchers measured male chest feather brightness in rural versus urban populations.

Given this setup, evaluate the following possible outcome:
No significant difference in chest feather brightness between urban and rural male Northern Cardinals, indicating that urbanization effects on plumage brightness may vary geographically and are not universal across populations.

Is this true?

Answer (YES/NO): YES